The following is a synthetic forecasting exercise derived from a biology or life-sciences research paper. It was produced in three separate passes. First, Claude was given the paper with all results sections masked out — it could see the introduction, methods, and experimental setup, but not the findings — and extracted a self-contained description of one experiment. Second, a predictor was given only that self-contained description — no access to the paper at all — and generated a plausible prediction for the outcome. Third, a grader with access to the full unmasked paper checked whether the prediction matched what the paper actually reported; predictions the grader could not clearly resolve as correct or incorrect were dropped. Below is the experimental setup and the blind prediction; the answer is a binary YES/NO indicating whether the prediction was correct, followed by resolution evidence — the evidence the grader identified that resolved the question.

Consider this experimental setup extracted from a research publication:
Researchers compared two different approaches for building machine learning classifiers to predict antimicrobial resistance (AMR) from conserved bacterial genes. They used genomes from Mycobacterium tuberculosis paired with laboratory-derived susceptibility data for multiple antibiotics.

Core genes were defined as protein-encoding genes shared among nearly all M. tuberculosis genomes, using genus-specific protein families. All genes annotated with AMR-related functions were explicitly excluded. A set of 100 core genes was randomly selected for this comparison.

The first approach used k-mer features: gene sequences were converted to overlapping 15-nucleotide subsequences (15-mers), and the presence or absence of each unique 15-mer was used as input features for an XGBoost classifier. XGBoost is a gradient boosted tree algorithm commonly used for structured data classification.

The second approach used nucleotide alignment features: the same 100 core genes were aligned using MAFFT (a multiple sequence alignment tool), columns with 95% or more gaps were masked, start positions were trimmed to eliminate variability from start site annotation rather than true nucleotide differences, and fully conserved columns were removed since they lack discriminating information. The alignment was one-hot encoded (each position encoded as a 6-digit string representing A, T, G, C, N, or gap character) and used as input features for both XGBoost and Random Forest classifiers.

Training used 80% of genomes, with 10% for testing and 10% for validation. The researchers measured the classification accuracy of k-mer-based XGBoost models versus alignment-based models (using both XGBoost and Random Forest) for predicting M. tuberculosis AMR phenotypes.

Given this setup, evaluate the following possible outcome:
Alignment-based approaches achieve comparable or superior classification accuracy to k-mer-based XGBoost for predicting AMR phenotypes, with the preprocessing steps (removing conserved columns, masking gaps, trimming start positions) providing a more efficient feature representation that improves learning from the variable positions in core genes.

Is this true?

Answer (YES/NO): NO